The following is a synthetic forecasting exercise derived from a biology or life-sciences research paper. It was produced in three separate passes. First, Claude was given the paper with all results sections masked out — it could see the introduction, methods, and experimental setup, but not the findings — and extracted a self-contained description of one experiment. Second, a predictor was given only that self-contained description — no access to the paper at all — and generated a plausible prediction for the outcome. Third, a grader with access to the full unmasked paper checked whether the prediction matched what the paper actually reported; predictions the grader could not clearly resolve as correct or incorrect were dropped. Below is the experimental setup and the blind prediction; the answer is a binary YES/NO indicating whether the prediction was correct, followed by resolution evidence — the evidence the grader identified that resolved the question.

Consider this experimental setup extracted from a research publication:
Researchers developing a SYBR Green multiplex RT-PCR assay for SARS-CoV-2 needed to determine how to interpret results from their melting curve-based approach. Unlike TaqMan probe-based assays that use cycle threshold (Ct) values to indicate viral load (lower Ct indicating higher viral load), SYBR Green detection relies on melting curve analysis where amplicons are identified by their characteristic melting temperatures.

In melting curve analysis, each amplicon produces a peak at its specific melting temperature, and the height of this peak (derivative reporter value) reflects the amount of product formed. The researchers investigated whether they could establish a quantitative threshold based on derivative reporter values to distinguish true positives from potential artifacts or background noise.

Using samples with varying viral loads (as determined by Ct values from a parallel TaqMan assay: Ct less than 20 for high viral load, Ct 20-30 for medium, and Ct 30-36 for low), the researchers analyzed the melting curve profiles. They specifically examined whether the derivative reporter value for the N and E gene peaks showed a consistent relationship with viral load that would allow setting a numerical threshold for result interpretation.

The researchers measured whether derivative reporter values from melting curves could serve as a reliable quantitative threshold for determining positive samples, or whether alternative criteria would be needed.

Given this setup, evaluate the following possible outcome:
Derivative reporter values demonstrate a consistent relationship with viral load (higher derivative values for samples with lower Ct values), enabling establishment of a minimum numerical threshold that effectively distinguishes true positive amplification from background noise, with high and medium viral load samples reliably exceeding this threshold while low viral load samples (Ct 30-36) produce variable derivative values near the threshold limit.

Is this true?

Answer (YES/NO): NO